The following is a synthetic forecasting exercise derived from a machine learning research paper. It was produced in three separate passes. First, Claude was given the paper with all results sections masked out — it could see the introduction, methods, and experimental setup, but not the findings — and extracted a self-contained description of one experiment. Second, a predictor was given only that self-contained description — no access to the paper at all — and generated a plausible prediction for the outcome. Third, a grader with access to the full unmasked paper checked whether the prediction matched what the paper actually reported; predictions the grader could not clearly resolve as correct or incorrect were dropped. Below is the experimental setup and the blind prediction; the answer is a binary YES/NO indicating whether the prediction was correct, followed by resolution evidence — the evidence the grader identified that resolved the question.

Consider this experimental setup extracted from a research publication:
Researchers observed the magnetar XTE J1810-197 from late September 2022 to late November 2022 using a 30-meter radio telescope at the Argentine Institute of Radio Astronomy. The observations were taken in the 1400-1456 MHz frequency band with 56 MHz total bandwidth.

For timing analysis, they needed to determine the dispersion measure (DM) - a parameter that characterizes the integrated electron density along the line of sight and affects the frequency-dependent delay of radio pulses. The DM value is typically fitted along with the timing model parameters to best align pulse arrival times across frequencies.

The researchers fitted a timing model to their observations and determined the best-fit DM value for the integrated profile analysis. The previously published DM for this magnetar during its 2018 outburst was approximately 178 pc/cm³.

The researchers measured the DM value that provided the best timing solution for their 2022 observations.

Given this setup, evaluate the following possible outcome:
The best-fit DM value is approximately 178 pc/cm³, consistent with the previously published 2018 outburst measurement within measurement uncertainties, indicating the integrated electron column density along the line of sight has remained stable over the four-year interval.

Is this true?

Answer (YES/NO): YES